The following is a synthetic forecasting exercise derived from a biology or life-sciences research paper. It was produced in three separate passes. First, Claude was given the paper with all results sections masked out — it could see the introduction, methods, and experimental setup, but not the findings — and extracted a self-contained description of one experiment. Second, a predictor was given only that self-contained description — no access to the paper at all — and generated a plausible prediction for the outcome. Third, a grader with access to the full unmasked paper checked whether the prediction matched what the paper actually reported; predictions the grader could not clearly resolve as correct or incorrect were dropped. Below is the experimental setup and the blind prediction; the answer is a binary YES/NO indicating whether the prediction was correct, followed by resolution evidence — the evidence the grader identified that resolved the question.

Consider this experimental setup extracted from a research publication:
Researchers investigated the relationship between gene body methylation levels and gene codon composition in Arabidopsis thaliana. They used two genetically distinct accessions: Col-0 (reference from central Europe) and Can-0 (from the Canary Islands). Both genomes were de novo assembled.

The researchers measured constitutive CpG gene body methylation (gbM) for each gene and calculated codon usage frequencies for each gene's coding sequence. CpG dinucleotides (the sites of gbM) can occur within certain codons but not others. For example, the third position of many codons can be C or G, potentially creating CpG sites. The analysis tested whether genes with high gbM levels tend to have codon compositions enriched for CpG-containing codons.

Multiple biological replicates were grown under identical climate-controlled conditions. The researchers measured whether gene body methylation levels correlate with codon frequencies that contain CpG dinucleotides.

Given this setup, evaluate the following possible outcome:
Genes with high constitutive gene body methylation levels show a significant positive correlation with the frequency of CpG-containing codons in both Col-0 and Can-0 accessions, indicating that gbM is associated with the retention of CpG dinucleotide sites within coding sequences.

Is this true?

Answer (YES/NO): NO